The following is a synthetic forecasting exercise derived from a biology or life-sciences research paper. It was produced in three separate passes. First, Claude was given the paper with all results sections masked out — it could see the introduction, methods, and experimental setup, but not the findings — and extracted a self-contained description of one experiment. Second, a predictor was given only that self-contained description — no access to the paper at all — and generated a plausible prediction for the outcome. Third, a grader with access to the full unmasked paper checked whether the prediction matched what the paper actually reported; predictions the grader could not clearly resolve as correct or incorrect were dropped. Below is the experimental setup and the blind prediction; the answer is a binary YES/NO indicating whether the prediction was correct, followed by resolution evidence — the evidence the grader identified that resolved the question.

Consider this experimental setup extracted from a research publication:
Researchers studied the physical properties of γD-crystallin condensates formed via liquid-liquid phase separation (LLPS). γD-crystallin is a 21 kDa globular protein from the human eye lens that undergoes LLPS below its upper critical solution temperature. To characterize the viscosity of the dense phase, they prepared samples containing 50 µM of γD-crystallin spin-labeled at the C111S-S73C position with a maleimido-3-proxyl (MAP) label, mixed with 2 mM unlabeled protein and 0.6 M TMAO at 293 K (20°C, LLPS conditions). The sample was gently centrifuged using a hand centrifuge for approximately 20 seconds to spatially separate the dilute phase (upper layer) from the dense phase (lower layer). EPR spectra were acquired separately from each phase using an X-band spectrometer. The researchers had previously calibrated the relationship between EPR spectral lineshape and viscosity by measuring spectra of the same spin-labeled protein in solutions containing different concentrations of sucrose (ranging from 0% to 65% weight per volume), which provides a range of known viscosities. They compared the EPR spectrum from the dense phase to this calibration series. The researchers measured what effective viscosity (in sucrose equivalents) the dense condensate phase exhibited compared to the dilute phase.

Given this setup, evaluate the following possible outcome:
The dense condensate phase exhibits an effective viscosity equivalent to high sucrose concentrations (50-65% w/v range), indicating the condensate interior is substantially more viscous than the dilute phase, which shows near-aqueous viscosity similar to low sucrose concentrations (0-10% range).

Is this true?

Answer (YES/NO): NO